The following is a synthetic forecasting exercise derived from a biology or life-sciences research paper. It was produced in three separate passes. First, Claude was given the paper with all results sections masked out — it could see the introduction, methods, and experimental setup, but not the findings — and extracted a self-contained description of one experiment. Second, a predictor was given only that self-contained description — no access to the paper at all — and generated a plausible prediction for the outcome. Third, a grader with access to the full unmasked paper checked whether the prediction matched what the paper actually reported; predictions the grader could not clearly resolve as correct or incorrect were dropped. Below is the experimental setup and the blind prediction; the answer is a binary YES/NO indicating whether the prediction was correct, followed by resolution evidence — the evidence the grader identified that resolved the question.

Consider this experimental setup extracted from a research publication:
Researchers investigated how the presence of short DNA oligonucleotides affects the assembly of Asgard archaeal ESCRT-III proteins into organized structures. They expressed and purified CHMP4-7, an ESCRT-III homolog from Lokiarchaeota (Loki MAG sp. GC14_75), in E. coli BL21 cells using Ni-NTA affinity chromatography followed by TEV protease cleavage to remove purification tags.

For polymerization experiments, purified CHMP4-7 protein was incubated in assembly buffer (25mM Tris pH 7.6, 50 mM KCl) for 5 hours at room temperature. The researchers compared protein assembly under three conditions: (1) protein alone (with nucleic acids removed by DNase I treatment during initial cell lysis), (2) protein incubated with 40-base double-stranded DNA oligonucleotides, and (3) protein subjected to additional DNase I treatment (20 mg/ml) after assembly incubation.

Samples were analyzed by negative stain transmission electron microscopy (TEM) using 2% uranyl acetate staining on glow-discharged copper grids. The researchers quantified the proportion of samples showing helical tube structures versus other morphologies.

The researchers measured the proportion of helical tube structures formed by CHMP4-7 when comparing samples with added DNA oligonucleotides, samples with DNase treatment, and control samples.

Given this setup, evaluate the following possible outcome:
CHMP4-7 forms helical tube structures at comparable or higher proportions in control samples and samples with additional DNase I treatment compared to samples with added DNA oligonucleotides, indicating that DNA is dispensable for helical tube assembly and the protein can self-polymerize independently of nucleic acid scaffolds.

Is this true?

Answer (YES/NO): NO